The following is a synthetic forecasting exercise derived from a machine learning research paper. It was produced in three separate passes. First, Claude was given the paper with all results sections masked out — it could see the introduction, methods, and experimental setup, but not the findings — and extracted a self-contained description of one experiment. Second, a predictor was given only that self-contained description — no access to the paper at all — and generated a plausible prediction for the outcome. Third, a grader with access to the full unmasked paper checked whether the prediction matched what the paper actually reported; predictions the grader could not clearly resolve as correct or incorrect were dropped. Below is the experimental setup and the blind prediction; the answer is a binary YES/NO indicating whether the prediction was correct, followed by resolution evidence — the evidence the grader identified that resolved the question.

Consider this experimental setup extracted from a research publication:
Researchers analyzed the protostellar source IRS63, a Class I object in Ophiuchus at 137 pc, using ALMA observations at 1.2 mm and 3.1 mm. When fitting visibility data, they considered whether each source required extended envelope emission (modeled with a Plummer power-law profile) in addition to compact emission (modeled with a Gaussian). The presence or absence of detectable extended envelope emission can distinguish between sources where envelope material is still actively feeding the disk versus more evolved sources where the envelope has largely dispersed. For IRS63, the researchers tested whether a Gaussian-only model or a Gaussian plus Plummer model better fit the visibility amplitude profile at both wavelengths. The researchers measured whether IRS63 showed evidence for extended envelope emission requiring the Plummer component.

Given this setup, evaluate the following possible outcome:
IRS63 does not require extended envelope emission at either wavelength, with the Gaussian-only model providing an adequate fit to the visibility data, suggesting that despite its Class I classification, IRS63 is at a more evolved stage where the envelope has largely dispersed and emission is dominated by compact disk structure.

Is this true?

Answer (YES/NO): YES